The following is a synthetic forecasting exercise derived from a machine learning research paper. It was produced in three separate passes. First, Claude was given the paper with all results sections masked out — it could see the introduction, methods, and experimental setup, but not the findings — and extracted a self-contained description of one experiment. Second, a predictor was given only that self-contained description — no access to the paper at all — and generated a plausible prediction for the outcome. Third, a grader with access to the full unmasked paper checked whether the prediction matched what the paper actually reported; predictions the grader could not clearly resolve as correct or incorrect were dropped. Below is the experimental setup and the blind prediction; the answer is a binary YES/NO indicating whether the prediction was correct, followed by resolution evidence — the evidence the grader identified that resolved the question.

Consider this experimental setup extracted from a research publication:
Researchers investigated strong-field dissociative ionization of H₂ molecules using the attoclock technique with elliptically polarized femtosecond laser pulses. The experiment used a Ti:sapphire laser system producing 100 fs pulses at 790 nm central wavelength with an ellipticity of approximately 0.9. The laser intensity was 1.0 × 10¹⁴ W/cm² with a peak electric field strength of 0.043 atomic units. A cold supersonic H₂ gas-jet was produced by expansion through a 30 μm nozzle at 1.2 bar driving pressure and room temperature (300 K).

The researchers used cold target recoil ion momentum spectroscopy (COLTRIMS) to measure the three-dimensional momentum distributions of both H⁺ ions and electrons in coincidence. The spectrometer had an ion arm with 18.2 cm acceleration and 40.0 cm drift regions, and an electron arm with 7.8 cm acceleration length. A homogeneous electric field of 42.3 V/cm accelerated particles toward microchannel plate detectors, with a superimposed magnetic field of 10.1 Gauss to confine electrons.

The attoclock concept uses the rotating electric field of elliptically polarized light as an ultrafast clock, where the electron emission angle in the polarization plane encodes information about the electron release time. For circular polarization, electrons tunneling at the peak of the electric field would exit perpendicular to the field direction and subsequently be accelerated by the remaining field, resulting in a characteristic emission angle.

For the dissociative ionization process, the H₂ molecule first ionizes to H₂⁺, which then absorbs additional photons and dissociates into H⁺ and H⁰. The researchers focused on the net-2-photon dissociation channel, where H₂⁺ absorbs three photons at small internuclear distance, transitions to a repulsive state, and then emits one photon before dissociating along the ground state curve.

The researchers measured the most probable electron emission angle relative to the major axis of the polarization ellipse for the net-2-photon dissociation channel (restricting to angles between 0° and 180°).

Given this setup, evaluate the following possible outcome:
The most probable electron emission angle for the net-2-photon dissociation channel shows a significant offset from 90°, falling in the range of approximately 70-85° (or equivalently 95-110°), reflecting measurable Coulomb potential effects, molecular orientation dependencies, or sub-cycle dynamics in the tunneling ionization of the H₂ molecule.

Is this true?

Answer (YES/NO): YES